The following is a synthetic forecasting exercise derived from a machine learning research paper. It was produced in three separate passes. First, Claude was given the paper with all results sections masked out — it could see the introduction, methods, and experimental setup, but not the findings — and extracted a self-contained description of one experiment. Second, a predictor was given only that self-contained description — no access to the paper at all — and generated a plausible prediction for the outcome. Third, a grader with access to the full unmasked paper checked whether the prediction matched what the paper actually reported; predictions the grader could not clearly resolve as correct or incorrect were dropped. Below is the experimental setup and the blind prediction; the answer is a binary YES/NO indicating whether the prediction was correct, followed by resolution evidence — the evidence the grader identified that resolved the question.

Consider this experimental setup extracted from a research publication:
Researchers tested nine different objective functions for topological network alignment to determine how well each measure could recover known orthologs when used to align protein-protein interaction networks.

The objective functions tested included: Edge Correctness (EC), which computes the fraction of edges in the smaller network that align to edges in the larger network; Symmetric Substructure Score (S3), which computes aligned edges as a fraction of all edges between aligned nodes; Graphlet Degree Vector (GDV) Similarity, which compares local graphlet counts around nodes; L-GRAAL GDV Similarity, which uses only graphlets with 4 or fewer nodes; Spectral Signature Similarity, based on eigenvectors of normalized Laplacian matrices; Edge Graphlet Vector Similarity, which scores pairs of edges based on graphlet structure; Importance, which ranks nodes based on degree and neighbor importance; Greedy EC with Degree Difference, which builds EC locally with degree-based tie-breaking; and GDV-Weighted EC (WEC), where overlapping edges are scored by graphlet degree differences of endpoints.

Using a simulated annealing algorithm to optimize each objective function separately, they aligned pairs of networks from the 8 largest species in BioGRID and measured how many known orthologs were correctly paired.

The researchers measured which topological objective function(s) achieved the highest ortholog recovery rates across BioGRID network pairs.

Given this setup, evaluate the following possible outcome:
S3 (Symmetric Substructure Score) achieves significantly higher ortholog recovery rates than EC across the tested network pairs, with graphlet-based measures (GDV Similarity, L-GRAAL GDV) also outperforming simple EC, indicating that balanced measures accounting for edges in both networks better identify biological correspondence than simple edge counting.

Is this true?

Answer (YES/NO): NO